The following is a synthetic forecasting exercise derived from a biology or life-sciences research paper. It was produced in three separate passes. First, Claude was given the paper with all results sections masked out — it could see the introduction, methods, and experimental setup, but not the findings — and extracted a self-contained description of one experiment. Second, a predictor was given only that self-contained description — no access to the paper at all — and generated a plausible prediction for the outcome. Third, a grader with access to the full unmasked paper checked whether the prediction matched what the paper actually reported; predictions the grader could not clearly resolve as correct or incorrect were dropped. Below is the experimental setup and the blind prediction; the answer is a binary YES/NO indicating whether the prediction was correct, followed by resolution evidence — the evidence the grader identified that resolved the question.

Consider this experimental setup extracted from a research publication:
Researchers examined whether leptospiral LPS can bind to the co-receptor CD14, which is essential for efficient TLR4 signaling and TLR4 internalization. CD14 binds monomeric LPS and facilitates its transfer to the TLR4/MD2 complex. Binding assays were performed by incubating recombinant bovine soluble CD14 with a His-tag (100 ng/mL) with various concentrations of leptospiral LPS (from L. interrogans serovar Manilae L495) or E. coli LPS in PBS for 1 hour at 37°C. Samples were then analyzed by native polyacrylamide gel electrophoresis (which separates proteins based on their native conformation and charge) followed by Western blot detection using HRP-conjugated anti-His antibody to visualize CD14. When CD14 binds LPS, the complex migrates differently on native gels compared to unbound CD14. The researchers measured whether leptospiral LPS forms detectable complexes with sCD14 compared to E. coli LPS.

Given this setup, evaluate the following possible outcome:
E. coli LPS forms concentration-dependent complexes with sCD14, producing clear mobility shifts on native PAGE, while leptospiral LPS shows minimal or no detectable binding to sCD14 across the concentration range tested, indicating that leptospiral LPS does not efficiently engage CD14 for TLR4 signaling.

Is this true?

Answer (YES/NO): NO